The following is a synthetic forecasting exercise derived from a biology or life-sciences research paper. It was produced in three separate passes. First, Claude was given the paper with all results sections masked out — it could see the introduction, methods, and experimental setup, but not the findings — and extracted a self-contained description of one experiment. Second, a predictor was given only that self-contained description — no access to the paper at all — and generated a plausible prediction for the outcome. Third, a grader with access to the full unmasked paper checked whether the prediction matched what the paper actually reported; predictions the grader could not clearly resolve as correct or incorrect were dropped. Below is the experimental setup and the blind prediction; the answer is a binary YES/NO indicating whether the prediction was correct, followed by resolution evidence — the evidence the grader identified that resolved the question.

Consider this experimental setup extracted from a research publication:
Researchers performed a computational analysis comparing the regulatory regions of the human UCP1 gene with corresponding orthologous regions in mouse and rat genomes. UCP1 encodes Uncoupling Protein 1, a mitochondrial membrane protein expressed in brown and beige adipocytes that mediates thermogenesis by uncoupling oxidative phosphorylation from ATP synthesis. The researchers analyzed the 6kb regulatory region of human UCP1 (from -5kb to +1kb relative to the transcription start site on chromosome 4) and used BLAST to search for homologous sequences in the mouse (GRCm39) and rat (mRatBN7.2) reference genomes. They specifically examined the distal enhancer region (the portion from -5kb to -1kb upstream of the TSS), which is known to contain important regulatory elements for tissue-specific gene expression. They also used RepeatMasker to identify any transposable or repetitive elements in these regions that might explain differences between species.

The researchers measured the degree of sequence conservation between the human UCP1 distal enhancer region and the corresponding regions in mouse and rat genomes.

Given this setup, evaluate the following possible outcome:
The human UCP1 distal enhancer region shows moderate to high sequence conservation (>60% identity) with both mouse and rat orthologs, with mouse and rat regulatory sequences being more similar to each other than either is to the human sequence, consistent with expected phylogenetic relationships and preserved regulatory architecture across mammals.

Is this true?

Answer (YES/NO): NO